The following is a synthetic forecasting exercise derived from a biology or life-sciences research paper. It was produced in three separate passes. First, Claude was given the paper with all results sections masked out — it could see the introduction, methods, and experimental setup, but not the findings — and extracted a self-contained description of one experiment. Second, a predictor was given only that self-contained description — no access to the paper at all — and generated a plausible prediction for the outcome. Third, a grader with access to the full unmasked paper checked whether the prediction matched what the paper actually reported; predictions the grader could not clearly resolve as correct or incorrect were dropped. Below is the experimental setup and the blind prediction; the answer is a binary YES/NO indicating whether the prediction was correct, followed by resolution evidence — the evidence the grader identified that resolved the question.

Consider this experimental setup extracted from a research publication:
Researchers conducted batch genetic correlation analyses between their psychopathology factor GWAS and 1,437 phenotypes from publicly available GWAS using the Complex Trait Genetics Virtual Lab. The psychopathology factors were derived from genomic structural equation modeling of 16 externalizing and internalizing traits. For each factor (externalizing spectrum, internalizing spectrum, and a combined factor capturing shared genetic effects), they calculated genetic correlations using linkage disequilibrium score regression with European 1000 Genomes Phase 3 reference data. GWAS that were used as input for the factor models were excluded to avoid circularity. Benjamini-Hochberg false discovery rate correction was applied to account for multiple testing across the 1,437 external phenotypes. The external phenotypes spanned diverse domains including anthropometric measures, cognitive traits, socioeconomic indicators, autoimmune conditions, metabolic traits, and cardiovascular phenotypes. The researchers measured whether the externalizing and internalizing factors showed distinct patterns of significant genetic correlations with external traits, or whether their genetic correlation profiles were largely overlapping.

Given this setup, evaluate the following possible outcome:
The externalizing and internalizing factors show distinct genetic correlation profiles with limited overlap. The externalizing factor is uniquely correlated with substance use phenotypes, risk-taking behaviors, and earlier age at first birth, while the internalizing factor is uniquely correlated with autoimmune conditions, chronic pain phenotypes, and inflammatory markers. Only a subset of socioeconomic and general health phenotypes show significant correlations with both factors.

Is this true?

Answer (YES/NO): NO